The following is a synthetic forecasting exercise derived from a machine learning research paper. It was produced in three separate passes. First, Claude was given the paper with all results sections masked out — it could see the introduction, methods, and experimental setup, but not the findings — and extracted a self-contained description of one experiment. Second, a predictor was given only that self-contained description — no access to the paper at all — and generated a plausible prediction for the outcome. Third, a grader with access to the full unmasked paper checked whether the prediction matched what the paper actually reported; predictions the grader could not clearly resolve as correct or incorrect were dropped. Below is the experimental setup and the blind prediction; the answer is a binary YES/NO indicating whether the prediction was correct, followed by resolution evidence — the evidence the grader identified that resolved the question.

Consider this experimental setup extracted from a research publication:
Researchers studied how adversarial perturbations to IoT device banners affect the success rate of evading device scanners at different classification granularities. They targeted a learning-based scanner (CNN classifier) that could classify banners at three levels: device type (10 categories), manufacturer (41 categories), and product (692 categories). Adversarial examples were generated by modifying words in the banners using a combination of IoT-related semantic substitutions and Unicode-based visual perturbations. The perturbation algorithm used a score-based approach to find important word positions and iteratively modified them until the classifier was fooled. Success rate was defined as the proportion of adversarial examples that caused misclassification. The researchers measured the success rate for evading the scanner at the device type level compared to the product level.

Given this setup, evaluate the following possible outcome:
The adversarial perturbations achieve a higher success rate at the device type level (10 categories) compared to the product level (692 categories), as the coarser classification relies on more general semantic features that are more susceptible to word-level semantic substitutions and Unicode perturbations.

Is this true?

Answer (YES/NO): NO